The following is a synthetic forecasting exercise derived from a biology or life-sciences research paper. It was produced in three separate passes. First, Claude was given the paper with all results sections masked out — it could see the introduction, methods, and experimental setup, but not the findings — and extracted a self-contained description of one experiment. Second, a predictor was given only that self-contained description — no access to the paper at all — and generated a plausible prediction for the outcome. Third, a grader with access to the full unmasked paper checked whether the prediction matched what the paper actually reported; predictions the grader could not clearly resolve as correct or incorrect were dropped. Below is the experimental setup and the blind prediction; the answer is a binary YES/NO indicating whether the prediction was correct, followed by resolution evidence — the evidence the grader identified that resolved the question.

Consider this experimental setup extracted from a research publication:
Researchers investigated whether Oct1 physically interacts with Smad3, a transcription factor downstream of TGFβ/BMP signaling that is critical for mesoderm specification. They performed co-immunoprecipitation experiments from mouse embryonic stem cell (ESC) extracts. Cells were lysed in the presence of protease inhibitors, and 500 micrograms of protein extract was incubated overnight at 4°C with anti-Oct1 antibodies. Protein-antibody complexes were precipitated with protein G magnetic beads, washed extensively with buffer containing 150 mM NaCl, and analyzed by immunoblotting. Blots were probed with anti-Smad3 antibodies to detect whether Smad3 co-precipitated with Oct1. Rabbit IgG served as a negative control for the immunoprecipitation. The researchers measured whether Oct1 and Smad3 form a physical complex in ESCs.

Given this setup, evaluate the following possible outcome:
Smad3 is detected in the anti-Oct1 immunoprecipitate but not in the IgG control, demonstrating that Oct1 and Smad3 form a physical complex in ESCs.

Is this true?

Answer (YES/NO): NO